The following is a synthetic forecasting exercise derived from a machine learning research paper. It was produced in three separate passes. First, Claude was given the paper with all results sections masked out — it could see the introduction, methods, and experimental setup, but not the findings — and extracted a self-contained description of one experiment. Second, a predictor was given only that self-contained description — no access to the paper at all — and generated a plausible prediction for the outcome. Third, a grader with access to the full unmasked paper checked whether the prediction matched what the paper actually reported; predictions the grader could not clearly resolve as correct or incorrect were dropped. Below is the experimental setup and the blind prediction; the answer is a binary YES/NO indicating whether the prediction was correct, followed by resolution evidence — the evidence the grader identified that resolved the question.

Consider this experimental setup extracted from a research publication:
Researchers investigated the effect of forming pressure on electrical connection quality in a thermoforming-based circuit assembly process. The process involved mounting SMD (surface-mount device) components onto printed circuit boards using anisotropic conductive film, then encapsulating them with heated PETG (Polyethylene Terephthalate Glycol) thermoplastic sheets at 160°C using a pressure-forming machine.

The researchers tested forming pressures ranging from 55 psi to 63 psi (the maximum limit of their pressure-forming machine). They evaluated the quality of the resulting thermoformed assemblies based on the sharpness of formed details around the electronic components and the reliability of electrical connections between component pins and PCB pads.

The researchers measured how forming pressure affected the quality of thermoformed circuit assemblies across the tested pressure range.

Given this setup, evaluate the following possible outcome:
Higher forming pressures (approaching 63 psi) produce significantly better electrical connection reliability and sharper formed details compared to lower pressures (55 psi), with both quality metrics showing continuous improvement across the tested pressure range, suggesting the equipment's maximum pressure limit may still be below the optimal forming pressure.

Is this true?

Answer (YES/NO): NO